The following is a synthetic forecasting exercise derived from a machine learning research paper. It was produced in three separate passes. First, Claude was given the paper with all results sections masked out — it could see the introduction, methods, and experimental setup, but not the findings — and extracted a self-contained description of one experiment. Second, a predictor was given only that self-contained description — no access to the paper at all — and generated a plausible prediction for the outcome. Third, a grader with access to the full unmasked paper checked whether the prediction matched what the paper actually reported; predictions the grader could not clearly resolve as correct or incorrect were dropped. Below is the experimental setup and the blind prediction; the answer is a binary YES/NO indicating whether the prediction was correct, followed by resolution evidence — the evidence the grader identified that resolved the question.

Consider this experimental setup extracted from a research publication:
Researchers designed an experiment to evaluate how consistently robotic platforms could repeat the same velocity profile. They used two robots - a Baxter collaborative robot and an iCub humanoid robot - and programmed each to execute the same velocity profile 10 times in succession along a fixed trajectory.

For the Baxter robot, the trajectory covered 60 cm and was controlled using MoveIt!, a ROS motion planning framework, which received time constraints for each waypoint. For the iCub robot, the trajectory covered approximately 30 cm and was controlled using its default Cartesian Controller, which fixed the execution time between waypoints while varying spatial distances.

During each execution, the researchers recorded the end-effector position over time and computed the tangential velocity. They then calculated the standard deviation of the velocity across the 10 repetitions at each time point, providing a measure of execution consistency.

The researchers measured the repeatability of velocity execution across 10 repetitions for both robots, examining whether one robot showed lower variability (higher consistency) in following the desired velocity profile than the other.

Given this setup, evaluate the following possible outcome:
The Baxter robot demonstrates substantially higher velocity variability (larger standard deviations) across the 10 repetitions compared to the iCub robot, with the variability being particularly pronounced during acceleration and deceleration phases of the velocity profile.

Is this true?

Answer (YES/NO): NO